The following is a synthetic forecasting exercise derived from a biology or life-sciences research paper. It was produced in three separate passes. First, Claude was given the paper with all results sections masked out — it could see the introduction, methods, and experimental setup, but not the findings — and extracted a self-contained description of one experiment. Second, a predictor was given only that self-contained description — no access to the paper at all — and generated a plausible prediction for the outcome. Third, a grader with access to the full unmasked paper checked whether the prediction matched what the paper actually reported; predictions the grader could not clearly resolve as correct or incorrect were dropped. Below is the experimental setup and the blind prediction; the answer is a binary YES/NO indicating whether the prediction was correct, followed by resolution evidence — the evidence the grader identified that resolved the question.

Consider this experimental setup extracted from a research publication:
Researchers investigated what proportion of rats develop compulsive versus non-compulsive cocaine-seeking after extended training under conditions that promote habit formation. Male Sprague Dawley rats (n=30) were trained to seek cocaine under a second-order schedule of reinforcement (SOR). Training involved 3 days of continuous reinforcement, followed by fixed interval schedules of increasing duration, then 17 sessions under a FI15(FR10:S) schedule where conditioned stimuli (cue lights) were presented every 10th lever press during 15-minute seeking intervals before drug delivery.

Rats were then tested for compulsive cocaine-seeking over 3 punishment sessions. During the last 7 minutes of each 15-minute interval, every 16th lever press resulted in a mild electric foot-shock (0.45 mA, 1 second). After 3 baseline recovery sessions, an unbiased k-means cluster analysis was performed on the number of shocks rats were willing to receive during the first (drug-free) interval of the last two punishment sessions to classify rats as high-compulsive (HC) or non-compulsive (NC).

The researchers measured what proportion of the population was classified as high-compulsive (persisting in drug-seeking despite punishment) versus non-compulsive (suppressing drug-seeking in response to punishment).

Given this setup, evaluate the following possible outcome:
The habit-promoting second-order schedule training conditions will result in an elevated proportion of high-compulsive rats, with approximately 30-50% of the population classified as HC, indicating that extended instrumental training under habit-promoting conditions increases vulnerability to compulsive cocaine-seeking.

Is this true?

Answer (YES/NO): NO